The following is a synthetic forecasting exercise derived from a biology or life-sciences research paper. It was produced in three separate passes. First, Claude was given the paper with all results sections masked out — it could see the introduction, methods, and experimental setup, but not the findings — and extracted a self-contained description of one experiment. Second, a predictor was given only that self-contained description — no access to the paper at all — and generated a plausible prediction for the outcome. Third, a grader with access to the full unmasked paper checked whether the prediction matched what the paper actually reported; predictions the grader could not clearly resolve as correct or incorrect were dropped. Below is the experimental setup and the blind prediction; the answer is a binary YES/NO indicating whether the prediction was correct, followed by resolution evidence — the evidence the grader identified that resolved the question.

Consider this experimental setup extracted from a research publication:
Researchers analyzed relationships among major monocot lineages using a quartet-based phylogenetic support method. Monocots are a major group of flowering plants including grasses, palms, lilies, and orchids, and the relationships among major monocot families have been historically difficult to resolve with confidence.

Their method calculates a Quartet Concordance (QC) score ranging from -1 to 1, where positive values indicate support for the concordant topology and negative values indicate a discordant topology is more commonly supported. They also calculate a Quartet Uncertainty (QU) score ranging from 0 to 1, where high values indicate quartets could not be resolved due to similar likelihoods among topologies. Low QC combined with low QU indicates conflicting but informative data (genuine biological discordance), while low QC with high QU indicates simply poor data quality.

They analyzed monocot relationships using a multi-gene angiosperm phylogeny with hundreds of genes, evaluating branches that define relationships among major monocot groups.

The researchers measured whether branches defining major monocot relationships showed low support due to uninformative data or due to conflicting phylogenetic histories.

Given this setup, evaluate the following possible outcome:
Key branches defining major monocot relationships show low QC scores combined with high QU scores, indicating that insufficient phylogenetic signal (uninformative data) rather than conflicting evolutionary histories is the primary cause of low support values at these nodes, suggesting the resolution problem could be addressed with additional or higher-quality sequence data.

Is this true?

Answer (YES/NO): NO